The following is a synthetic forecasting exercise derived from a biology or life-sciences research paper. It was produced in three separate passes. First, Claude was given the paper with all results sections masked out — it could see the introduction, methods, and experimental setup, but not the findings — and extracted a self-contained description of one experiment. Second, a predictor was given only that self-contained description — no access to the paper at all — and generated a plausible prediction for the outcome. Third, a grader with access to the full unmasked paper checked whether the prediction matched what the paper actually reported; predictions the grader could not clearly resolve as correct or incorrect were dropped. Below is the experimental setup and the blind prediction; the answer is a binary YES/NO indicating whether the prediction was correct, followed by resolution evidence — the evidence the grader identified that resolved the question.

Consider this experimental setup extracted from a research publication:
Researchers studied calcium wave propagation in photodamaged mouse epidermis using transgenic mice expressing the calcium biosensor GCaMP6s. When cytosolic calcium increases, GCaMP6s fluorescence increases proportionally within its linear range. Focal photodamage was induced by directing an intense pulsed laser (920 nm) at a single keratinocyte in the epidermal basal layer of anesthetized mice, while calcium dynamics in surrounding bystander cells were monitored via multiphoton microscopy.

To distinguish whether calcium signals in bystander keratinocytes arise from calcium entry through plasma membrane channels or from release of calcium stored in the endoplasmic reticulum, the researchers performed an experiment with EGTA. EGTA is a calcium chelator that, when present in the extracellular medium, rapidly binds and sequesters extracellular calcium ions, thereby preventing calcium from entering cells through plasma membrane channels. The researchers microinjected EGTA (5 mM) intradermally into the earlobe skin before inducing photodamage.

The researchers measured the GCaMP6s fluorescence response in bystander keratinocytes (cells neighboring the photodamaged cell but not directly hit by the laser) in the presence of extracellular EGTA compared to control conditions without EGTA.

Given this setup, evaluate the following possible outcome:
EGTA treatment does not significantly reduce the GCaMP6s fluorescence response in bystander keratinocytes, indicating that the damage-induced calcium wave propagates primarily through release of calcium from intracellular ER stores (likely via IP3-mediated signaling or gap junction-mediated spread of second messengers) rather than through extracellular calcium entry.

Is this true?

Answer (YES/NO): YES